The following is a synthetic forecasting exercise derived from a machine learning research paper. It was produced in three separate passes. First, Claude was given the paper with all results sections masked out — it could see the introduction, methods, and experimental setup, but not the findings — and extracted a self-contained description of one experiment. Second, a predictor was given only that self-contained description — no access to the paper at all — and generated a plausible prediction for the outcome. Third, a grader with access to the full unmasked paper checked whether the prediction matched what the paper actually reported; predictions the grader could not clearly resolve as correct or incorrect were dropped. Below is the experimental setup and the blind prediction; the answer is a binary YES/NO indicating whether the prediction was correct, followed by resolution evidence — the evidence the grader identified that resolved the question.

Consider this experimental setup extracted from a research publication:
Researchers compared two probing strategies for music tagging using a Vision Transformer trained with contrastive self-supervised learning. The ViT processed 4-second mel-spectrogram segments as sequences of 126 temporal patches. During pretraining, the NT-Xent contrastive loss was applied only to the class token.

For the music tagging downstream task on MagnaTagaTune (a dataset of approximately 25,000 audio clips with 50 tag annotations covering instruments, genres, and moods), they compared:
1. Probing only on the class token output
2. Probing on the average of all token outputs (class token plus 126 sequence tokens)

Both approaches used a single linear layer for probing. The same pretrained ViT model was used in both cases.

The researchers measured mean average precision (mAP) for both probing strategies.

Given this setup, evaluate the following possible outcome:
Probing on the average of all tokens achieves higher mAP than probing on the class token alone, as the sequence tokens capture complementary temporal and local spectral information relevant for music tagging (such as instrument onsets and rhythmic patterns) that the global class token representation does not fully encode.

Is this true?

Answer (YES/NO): YES